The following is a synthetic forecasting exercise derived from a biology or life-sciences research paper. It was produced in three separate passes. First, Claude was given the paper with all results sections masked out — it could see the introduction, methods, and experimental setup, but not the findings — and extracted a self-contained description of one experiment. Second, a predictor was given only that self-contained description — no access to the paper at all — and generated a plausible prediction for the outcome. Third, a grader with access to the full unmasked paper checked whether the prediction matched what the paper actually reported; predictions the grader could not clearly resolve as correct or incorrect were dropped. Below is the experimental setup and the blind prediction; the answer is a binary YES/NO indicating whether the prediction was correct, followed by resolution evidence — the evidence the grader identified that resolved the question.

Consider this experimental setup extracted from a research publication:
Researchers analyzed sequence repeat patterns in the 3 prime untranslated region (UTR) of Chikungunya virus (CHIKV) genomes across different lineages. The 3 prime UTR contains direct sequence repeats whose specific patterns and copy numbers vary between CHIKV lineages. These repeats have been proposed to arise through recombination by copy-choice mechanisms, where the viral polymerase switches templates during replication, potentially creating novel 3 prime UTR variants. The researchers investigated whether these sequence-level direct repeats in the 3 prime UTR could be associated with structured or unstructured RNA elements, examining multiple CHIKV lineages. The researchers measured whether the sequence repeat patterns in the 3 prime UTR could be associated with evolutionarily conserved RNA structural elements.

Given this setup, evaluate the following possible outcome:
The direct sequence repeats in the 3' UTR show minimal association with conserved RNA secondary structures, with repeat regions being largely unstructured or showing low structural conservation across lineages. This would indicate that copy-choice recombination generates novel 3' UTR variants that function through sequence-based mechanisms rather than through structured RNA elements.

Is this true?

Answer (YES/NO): NO